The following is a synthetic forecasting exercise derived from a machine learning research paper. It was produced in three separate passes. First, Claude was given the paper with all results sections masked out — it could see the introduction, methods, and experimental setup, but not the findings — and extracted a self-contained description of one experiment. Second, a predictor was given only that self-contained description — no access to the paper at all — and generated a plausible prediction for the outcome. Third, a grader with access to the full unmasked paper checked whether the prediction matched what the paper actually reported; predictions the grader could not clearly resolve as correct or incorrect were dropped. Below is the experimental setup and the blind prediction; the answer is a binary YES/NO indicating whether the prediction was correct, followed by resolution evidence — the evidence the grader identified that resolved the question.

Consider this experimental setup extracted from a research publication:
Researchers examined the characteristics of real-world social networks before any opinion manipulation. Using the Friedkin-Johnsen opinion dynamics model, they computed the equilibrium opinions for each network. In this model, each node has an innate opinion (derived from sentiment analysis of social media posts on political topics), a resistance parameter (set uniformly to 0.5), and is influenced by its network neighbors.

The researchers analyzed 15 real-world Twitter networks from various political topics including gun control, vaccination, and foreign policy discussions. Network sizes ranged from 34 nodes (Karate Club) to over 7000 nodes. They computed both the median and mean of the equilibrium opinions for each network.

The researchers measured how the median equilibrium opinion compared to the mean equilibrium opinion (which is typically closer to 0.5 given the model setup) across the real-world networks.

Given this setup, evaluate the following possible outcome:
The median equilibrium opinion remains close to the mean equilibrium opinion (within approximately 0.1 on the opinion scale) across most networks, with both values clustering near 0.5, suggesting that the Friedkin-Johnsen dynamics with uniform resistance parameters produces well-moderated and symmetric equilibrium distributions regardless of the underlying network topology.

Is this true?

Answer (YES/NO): NO